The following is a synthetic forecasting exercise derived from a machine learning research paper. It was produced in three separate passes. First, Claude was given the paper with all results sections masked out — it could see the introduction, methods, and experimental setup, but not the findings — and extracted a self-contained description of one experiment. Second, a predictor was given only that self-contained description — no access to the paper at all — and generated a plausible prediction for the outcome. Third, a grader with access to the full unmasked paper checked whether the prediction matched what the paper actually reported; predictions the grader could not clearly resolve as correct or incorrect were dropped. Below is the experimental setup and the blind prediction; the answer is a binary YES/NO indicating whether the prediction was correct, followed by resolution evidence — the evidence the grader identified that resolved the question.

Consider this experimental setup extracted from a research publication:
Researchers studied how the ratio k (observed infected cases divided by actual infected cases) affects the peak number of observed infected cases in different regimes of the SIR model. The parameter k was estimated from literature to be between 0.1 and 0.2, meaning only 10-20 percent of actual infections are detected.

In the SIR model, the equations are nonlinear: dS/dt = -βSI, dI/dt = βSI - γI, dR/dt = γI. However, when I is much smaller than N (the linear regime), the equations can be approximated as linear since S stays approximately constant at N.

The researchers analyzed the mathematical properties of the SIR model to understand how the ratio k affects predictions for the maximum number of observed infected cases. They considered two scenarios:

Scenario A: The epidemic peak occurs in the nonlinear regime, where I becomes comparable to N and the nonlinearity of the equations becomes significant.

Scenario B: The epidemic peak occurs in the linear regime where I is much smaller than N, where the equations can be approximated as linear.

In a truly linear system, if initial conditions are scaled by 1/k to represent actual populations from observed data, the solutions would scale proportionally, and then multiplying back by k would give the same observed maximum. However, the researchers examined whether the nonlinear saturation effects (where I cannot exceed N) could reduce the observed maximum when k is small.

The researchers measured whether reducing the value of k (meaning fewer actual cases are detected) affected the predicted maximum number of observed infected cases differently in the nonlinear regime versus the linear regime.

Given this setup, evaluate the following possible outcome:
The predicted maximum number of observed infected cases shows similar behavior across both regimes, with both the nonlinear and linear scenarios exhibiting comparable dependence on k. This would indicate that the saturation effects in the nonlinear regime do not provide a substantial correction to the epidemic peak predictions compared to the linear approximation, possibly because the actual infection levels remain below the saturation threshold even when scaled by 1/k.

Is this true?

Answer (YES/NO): NO